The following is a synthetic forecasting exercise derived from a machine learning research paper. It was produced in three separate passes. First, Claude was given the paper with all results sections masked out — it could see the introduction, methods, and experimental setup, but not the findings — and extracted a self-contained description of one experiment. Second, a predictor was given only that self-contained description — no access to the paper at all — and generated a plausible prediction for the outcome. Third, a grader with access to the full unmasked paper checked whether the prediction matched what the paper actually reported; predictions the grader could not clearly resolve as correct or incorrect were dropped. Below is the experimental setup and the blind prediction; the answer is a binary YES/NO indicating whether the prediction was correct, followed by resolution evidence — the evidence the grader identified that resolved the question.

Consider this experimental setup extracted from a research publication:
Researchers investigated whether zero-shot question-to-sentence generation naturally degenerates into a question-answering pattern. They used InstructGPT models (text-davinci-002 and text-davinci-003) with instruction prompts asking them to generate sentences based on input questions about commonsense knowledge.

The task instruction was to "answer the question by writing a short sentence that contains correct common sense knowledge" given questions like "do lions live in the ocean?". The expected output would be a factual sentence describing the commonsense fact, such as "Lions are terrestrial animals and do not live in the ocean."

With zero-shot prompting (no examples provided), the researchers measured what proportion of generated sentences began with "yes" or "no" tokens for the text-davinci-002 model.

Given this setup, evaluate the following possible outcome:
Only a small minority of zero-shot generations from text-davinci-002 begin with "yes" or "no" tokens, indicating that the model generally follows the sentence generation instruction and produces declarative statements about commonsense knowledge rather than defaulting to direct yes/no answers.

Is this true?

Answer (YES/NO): NO